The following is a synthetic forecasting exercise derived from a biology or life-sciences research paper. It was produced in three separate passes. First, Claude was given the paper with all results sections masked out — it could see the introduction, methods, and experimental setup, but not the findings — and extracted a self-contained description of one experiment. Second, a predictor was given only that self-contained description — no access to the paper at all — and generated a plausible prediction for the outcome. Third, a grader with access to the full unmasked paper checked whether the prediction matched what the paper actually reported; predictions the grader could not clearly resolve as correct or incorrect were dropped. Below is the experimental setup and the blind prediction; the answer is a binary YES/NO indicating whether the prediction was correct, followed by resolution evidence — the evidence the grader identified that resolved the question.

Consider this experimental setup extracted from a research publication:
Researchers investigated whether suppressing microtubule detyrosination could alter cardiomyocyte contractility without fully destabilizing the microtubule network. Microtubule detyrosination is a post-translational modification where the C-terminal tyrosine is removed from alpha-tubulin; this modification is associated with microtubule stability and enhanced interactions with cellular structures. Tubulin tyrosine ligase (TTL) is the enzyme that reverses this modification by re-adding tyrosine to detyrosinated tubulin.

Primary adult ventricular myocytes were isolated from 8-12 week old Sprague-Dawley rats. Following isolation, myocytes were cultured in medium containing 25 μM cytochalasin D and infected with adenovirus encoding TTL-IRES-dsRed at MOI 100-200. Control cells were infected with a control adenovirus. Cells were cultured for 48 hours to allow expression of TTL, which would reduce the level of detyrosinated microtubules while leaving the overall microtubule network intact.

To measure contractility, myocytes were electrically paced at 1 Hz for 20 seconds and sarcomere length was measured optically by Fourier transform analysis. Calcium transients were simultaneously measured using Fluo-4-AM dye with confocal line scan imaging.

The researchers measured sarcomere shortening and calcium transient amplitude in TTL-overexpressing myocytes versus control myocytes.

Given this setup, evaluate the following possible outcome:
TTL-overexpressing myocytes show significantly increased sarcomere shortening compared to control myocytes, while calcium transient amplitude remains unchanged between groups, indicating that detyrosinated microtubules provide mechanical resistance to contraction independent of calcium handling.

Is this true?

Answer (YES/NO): YES